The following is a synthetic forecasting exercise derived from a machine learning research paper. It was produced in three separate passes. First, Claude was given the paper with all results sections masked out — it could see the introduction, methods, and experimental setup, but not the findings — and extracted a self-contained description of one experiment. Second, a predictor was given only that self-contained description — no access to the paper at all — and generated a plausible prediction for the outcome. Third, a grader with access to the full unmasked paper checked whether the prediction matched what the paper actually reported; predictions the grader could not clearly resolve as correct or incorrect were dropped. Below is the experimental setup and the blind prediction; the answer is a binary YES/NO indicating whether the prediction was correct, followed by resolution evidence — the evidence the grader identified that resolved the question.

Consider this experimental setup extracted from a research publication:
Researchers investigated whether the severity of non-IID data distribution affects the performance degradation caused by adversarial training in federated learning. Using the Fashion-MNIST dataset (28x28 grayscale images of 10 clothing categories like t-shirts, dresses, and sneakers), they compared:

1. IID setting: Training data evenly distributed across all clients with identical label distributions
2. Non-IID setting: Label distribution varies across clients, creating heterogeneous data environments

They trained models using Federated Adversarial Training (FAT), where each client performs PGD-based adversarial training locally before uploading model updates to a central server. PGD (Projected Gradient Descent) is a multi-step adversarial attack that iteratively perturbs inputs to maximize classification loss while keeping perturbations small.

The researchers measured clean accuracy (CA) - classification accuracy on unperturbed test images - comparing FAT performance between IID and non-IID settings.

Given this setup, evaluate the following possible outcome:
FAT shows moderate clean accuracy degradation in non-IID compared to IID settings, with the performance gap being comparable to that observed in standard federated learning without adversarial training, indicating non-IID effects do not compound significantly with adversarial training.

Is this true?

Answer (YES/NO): NO